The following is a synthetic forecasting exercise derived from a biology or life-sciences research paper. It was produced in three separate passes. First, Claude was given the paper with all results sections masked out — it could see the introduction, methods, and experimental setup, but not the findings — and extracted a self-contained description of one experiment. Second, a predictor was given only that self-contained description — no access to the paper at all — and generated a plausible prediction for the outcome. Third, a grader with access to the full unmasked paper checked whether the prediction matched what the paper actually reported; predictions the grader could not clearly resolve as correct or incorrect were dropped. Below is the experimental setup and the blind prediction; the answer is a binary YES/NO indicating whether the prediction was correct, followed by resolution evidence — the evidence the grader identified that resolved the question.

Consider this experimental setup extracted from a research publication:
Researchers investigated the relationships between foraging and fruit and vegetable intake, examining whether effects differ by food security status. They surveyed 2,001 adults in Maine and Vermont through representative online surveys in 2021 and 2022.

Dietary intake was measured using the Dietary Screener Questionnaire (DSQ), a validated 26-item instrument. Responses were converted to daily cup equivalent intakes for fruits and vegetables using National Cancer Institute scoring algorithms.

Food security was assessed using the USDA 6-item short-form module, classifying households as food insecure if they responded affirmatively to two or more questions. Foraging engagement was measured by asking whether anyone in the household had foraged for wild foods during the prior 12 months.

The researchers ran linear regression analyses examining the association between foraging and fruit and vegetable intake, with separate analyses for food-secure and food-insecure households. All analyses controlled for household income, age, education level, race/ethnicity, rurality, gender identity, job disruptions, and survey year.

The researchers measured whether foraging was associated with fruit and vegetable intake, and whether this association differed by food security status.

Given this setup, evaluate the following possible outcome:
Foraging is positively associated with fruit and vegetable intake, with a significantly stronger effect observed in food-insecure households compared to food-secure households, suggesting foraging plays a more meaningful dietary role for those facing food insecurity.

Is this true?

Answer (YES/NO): NO